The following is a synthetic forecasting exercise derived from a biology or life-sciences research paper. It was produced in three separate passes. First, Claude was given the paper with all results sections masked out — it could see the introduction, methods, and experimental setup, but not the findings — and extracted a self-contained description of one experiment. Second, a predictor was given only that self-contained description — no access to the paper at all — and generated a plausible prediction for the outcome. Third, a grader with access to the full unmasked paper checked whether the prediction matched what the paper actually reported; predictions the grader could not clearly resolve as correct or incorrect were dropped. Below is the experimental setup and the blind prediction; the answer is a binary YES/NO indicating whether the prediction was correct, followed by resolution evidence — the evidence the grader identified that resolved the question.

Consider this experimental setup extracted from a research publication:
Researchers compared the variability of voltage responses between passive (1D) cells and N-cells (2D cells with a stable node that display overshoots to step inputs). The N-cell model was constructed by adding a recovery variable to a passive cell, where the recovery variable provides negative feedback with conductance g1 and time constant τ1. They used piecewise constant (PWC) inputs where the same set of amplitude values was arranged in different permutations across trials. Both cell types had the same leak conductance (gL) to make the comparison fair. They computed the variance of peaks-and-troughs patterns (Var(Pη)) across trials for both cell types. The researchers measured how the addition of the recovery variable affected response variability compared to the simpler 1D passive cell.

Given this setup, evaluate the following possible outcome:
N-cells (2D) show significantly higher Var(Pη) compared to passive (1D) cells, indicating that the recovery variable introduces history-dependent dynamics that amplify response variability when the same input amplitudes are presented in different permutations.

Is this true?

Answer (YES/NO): NO